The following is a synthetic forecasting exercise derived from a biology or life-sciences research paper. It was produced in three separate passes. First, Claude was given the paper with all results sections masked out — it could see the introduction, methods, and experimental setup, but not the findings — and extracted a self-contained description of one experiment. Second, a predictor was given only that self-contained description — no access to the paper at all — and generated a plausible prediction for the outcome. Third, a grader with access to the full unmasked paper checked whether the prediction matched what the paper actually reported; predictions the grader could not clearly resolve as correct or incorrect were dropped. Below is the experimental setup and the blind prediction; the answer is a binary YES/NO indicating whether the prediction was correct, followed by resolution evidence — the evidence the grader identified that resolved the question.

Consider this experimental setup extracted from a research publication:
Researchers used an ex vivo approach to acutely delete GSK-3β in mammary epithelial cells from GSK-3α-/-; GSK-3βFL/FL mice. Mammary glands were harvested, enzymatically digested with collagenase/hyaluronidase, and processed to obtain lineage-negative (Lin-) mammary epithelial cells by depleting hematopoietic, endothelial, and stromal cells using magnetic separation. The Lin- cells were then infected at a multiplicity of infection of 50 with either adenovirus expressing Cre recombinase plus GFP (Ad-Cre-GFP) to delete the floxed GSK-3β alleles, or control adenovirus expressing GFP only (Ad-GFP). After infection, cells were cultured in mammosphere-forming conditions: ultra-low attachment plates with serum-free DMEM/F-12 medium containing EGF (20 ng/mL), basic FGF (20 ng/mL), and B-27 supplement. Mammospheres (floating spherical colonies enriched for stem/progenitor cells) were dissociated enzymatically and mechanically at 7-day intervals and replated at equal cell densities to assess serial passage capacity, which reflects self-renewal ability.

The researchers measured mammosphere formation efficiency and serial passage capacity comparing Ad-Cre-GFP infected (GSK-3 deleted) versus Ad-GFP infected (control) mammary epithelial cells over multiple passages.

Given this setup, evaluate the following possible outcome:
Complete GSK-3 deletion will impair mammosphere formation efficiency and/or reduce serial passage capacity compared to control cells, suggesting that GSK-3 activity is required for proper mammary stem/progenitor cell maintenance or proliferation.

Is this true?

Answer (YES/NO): NO